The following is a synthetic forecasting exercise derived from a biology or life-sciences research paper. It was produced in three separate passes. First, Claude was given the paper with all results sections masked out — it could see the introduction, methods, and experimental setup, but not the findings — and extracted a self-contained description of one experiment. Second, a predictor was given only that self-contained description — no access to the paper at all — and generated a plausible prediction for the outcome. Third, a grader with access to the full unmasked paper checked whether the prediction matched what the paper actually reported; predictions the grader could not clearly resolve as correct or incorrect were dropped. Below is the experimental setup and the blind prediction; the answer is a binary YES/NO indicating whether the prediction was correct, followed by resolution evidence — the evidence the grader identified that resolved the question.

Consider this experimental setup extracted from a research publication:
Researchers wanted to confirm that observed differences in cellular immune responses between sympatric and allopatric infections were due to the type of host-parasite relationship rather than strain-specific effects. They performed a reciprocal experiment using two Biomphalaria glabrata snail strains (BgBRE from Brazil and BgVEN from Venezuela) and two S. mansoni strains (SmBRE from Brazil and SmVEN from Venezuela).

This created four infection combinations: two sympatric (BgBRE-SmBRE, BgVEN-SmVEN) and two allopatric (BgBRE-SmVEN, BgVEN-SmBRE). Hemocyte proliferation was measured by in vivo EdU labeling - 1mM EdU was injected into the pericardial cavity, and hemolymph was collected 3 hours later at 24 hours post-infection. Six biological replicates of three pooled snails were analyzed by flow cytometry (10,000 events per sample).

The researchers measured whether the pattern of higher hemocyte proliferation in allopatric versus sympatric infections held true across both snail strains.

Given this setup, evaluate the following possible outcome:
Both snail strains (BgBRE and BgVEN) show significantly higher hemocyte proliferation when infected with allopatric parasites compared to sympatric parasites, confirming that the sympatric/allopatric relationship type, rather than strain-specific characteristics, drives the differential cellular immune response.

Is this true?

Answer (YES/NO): YES